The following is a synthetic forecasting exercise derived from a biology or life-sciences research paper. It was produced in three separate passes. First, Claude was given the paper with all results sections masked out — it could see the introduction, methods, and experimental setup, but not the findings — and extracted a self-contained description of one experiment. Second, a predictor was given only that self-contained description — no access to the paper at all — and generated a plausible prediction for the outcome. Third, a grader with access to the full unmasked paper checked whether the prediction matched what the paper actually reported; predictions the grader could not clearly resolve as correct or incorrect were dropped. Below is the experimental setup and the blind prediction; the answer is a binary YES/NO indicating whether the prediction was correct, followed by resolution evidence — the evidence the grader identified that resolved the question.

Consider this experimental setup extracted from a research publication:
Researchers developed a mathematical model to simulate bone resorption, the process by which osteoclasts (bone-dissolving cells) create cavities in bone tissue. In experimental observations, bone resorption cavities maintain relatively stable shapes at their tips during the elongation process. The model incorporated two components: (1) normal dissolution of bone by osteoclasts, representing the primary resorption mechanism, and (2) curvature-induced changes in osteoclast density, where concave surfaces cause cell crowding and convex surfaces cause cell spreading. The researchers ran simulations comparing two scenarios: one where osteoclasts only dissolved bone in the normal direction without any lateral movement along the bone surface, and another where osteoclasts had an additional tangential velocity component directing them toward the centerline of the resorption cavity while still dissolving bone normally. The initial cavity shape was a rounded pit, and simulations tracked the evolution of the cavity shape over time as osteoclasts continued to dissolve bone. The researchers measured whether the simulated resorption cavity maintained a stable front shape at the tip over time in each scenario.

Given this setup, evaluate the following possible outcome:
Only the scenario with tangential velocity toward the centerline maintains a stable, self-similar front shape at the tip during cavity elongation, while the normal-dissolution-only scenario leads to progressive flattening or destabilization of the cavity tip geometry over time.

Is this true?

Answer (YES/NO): YES